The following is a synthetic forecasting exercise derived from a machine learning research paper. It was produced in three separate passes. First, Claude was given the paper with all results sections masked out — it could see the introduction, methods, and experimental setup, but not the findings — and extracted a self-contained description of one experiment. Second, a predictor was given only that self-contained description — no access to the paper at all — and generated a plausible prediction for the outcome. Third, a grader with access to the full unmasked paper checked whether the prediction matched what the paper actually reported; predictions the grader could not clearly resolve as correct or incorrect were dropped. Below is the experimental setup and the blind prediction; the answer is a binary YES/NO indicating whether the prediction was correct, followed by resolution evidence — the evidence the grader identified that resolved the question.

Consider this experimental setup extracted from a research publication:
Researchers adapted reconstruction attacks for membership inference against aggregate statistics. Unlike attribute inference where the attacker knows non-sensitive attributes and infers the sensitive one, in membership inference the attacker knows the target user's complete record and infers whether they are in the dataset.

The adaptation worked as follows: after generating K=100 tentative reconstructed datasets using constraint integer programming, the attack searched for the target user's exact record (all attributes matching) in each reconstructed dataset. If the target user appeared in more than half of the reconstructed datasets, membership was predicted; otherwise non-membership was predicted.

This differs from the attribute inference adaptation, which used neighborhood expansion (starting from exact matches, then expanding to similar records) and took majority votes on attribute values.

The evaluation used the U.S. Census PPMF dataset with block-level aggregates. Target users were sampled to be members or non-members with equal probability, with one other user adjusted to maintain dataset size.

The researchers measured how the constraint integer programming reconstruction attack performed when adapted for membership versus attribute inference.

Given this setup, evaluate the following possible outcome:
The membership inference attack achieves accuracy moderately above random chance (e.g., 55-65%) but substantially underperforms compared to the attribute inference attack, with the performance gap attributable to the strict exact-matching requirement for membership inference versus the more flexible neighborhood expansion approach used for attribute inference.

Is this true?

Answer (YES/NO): NO